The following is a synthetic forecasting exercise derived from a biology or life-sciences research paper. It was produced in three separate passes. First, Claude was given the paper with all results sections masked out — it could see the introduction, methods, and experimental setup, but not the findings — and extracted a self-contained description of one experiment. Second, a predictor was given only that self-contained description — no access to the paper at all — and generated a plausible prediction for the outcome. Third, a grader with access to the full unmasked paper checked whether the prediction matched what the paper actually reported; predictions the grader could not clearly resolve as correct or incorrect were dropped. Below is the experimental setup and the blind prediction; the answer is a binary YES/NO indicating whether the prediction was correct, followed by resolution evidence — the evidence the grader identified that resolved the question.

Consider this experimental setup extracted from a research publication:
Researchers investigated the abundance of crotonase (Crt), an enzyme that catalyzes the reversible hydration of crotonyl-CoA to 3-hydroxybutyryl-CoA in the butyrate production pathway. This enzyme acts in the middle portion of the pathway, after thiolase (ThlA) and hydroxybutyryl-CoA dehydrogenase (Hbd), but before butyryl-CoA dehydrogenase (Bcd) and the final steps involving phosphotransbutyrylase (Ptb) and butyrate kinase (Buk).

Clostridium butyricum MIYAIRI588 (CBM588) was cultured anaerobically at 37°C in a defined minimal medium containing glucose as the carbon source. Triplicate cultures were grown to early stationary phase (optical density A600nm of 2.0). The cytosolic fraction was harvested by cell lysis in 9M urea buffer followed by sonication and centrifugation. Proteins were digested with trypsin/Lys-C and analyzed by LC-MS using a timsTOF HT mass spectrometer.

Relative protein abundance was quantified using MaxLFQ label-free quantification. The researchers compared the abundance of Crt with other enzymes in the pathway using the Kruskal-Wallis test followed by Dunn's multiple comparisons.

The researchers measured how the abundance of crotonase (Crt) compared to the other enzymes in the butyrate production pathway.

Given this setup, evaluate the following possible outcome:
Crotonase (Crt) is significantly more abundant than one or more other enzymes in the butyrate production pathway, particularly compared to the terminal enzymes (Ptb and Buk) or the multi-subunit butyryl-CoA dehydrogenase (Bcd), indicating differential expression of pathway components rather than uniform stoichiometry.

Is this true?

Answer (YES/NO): NO